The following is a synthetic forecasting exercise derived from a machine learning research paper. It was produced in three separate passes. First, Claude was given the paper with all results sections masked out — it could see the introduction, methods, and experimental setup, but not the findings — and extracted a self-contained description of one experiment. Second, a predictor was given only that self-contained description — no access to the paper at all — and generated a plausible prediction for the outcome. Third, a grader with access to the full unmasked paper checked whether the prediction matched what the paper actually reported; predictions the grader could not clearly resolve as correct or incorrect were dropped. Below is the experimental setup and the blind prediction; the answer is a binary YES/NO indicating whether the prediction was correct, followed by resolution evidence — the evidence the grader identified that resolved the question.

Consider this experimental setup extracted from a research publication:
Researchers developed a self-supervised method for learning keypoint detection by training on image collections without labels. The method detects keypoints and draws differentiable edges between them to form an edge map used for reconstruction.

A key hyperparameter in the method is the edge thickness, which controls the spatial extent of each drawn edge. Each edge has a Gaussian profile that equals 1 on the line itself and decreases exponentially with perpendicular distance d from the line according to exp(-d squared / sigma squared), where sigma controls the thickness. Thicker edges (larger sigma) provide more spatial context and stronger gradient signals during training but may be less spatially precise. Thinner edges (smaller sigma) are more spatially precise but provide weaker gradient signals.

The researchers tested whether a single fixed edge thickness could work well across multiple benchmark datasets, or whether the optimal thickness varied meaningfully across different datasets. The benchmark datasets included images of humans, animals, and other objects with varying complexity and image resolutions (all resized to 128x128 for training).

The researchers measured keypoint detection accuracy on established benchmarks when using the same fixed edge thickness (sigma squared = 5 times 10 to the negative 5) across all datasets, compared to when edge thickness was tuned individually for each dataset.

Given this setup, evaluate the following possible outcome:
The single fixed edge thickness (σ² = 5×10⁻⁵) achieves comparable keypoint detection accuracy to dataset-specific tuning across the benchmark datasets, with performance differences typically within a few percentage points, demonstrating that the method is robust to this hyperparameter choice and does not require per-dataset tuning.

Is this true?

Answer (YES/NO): YES